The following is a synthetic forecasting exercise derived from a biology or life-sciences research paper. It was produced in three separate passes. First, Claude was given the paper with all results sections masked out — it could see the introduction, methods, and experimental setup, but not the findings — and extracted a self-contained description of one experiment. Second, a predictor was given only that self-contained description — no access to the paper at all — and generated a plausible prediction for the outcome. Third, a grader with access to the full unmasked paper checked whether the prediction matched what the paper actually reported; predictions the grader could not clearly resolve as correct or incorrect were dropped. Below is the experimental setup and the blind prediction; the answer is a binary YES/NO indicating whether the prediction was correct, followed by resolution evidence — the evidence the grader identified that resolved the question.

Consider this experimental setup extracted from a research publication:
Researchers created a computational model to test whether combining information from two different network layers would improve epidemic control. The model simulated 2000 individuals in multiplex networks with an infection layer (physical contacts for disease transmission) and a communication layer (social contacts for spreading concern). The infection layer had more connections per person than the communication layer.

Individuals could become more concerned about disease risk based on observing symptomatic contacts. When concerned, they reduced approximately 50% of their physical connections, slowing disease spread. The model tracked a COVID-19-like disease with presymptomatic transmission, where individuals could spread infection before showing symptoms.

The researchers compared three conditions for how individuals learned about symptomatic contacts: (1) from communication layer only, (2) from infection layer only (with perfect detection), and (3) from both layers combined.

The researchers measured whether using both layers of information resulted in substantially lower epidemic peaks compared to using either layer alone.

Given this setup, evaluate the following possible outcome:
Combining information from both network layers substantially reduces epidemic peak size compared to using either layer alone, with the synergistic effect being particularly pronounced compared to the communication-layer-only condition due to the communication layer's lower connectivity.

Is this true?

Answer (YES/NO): NO